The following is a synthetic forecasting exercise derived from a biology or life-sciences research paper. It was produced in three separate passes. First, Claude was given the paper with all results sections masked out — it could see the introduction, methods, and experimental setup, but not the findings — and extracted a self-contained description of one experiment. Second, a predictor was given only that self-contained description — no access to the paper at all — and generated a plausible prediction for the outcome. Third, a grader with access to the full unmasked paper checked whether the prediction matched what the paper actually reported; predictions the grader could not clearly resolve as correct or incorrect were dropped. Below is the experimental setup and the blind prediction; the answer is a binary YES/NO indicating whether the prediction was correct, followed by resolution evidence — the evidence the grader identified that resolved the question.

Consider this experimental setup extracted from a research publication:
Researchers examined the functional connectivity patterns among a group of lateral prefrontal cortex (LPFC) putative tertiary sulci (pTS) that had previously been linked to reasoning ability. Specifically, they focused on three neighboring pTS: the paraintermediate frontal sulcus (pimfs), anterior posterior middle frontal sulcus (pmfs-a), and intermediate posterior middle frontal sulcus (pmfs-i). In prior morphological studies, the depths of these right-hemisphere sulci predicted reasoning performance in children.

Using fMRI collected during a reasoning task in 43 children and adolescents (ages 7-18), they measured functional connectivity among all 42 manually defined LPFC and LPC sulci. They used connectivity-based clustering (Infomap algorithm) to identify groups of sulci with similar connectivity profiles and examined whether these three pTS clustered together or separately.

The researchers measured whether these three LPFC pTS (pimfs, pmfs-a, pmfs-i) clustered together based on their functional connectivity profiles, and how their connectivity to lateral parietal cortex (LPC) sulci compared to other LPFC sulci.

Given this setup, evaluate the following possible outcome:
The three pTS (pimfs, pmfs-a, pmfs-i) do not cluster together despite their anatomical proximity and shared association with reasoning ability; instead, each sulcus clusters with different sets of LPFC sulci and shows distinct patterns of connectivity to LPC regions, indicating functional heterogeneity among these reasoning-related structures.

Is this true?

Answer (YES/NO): NO